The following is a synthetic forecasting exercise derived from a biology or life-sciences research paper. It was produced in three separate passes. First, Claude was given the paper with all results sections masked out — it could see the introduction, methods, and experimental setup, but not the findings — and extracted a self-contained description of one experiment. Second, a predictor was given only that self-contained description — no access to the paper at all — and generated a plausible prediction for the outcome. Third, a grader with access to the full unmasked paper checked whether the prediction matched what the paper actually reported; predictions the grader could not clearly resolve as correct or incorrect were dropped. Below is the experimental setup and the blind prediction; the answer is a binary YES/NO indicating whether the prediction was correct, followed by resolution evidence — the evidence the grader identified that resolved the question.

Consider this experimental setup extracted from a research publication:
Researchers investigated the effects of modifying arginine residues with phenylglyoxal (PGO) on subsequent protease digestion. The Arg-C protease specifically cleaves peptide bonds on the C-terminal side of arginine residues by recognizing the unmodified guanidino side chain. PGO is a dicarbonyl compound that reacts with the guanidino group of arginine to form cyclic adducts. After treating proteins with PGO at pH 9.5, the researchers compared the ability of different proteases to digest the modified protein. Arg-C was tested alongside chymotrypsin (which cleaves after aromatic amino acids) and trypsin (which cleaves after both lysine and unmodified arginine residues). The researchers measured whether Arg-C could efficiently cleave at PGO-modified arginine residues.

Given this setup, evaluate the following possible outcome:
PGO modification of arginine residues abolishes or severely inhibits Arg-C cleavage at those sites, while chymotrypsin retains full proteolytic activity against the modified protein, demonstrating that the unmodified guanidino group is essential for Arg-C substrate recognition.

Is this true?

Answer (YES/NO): YES